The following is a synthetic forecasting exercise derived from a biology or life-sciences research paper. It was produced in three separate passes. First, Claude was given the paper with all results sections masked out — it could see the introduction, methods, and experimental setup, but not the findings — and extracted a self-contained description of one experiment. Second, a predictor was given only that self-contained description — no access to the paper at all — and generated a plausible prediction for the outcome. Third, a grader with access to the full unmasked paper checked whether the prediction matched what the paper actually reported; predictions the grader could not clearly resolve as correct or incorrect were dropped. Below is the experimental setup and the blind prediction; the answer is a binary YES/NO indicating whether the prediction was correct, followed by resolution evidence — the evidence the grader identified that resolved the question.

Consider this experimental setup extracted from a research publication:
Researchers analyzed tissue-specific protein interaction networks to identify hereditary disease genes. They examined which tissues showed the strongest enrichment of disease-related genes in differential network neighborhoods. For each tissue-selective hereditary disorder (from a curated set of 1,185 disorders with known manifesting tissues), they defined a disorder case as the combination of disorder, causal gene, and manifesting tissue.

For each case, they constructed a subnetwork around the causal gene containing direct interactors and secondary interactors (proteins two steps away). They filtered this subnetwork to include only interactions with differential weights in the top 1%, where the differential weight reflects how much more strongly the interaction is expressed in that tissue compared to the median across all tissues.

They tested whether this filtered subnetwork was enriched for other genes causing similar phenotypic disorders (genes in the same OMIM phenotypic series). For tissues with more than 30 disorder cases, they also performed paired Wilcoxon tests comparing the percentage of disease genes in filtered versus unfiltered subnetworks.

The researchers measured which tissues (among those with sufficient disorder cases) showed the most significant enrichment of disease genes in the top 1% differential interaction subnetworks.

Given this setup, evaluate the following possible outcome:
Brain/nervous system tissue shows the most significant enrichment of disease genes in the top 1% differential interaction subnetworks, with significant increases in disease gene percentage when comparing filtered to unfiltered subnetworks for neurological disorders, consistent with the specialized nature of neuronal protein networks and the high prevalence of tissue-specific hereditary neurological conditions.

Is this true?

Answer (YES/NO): NO